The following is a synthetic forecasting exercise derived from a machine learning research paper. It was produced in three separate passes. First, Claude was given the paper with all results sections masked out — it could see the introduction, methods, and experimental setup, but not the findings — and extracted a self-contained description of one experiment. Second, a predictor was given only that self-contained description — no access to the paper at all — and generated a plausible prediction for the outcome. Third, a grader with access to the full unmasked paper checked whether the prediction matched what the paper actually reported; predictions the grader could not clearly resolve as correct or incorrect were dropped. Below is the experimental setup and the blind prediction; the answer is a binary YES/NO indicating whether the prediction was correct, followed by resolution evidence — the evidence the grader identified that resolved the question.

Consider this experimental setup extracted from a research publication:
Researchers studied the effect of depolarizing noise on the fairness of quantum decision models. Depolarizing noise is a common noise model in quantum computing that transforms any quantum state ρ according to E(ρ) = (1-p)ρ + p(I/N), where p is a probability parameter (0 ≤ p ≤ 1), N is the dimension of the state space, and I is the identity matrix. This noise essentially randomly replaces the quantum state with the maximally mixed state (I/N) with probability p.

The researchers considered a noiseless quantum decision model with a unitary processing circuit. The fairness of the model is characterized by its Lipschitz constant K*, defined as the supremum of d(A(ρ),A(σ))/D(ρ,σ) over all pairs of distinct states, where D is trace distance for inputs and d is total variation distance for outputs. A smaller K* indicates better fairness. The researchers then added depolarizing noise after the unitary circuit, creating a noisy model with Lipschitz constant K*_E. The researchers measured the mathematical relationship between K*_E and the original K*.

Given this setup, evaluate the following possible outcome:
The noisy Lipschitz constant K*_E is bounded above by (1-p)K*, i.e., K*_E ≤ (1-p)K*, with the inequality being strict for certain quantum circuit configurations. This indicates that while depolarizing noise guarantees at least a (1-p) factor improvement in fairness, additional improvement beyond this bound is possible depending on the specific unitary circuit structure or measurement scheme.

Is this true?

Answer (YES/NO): NO